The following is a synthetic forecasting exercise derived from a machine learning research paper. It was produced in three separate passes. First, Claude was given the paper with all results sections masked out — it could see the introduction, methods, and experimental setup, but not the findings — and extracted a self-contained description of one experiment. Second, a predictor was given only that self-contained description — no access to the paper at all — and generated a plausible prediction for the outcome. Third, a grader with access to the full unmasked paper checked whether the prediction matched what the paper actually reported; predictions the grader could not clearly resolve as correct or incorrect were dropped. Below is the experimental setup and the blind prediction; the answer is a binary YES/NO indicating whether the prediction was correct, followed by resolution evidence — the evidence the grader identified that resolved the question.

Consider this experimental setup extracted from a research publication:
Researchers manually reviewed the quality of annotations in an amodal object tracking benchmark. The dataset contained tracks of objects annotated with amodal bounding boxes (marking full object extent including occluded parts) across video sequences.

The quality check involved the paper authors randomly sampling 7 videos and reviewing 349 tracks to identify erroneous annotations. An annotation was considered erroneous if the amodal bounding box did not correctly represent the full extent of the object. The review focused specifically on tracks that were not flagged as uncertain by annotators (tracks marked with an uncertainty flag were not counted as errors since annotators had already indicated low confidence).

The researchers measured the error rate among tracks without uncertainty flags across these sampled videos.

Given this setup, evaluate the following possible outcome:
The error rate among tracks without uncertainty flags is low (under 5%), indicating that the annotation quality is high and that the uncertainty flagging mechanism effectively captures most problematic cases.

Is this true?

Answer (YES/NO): YES